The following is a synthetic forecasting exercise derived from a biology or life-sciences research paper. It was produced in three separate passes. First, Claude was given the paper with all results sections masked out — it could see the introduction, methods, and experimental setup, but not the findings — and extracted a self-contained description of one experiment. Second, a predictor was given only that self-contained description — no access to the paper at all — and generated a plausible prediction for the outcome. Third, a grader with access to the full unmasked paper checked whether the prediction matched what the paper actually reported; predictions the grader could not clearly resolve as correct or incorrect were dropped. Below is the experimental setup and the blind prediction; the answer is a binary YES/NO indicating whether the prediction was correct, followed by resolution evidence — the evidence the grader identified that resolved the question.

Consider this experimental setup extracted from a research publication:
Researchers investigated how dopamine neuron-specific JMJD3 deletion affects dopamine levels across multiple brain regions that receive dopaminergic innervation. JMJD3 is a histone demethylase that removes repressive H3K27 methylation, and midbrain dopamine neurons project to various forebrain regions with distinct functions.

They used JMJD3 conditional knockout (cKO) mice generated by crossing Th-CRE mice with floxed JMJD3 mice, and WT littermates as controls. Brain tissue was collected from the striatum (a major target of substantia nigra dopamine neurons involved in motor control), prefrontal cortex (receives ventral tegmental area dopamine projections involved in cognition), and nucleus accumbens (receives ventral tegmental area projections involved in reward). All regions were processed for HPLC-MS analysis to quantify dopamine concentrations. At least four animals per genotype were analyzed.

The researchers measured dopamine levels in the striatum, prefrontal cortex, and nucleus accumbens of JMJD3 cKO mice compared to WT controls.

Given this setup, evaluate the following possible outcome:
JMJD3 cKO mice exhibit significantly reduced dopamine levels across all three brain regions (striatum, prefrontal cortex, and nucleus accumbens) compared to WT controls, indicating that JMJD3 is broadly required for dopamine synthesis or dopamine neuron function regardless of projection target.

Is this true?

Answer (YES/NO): NO